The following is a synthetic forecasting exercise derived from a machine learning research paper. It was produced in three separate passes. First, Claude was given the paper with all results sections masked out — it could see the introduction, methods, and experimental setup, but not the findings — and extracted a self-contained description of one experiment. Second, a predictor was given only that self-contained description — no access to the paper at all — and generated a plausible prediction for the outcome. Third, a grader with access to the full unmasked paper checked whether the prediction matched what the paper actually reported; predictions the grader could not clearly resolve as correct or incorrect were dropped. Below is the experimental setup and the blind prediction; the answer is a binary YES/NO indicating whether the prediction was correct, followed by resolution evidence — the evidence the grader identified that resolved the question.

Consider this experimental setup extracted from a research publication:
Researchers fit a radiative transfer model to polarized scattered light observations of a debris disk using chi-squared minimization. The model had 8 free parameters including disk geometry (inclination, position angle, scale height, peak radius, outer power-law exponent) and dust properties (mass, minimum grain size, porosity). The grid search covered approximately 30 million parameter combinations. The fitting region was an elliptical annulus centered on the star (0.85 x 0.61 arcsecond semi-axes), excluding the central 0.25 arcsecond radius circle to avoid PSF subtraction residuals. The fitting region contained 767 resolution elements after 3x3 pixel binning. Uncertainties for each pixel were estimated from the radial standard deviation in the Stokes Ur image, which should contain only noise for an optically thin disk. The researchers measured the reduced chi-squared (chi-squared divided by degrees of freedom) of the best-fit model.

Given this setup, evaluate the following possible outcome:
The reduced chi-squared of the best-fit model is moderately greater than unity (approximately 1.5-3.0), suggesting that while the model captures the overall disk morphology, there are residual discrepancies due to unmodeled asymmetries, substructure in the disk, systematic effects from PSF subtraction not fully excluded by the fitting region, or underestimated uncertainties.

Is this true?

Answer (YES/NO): NO